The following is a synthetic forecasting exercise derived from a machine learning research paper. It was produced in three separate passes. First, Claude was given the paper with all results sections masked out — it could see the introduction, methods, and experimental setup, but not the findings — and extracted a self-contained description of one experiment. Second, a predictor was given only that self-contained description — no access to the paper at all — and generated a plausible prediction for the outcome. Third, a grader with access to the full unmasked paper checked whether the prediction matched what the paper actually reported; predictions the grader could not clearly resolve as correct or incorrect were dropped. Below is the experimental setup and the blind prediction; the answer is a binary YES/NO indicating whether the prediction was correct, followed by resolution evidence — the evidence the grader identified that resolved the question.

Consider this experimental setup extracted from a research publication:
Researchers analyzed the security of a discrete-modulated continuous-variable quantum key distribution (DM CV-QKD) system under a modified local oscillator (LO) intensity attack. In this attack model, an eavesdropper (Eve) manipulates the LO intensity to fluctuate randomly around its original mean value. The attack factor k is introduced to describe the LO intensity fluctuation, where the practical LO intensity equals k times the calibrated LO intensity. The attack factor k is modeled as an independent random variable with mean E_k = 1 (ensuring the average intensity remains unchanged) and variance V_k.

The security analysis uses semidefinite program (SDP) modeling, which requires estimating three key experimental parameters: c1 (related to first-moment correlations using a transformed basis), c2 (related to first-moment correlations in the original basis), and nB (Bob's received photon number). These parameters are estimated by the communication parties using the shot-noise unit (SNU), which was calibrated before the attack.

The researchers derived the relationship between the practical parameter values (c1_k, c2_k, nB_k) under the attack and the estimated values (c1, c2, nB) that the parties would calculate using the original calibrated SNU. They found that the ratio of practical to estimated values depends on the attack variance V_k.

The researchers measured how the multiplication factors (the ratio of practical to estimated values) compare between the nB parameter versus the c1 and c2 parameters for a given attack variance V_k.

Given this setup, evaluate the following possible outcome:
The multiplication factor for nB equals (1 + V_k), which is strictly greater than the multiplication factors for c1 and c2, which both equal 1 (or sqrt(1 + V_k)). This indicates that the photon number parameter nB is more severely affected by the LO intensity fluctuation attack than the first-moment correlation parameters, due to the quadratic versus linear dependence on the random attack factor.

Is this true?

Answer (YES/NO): NO